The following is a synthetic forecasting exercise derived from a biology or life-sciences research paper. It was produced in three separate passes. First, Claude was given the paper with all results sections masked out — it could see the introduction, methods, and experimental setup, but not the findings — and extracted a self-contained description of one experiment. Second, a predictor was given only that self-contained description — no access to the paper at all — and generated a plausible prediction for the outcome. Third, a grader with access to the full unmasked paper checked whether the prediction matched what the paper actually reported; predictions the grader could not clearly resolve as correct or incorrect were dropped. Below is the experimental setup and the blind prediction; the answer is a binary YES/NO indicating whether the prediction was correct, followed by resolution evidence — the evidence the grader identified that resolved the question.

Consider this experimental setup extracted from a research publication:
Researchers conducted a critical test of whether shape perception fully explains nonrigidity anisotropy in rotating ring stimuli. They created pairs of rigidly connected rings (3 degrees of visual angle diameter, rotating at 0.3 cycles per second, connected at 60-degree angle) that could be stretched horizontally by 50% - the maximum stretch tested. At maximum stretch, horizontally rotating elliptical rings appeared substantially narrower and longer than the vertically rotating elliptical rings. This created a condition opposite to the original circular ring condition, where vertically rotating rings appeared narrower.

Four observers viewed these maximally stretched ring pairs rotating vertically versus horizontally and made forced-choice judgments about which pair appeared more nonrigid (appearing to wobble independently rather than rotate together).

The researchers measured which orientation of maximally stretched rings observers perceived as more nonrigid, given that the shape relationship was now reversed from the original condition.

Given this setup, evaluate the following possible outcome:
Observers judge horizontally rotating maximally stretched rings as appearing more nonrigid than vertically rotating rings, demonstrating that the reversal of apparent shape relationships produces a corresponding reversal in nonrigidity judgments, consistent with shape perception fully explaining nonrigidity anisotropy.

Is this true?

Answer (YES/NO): NO